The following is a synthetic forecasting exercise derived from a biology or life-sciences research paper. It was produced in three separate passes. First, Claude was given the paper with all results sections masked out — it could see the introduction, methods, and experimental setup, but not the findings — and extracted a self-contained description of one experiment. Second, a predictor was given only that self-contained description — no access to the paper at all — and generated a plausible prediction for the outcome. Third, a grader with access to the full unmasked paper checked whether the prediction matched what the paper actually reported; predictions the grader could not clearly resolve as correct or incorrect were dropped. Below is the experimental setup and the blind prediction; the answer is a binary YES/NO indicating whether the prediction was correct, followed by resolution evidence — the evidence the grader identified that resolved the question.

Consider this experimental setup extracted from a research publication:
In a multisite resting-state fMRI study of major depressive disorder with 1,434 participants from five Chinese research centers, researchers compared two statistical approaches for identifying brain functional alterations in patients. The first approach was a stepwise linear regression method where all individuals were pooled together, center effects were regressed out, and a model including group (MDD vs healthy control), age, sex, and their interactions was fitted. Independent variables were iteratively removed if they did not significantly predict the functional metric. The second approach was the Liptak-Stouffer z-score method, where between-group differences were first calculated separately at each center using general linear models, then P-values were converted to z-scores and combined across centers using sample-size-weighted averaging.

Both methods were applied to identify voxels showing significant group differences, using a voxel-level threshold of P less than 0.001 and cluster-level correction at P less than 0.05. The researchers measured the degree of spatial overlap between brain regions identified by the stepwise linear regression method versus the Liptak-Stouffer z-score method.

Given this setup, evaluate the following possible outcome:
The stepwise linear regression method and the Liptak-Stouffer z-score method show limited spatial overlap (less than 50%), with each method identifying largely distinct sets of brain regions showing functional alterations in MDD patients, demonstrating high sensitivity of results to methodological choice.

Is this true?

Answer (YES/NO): NO